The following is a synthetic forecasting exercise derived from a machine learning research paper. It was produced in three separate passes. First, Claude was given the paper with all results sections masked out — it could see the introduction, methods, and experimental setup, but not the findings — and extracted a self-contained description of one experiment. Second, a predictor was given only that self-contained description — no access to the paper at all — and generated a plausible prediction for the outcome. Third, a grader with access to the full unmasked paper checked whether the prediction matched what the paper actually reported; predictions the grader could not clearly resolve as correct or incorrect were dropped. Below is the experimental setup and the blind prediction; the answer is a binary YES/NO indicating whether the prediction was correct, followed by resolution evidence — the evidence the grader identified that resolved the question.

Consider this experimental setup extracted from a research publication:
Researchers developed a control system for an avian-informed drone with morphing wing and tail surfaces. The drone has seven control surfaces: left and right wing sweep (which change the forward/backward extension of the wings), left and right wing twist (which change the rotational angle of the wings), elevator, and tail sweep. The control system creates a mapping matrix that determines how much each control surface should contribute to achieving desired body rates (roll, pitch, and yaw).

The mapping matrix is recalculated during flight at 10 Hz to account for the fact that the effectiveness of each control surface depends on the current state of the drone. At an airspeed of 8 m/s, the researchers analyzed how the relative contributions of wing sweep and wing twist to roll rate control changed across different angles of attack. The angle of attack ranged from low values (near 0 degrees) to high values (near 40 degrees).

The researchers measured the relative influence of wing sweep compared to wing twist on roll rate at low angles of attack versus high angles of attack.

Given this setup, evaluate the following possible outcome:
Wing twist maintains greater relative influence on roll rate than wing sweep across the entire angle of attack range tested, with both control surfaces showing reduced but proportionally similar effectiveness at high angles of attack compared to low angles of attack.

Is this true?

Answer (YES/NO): NO